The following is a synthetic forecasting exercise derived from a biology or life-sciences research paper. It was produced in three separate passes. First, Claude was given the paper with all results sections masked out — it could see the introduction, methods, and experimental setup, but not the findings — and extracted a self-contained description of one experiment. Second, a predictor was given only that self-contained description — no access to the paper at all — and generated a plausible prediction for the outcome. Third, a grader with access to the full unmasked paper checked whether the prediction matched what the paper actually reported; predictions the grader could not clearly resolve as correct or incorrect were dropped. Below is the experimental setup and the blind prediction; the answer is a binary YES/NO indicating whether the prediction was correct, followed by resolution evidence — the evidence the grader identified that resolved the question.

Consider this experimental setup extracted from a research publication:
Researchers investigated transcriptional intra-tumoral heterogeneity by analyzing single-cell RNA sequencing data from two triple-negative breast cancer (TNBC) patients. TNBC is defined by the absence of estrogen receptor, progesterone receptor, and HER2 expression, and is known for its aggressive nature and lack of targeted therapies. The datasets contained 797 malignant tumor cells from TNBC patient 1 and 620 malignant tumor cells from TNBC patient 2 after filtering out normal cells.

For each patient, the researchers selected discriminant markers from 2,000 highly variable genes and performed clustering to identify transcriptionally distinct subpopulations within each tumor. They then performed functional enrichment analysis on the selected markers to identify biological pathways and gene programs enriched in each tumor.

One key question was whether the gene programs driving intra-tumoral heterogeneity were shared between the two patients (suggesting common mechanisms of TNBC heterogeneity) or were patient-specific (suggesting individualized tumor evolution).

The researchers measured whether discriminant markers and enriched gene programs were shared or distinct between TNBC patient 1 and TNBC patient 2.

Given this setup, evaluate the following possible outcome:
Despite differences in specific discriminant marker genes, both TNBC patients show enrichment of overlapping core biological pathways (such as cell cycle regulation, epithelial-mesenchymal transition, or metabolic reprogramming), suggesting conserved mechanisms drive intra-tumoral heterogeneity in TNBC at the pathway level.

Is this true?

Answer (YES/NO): YES